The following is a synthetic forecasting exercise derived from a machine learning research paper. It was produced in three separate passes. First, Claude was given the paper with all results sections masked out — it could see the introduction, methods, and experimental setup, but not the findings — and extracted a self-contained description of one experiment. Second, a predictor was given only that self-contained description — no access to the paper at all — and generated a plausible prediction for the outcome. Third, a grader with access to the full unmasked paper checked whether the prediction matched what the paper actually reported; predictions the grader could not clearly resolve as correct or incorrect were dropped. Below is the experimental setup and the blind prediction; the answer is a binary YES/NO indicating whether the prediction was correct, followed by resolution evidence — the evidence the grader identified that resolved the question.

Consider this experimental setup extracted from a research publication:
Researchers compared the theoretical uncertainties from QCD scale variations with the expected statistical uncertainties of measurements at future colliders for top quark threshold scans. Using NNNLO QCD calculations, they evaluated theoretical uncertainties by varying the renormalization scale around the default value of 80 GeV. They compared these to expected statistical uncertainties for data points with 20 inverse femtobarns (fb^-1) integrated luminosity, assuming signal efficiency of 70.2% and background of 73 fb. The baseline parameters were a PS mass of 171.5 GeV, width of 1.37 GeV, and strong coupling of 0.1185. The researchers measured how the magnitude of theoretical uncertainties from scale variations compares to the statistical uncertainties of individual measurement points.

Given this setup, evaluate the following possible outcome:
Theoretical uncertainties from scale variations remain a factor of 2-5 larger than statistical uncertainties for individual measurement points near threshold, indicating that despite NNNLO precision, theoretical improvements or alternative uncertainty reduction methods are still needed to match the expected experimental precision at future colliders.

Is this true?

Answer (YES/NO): YES